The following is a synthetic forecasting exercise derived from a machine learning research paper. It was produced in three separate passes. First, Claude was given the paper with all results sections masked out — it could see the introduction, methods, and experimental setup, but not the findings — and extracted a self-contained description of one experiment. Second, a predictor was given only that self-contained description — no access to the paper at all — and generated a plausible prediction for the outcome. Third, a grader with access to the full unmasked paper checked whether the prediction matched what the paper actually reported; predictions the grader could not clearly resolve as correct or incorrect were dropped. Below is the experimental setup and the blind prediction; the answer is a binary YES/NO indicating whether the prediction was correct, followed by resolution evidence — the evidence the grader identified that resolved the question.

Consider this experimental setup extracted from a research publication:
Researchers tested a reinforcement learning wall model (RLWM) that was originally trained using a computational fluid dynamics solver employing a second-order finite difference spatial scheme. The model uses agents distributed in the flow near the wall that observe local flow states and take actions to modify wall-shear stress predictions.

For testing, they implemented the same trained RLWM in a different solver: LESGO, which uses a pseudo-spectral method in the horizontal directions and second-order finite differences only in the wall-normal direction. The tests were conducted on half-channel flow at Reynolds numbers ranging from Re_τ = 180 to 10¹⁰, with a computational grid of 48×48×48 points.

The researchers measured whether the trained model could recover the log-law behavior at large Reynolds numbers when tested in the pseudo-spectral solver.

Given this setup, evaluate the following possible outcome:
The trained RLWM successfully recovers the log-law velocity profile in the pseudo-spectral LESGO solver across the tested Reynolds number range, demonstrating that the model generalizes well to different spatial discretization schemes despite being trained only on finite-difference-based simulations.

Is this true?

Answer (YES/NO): NO